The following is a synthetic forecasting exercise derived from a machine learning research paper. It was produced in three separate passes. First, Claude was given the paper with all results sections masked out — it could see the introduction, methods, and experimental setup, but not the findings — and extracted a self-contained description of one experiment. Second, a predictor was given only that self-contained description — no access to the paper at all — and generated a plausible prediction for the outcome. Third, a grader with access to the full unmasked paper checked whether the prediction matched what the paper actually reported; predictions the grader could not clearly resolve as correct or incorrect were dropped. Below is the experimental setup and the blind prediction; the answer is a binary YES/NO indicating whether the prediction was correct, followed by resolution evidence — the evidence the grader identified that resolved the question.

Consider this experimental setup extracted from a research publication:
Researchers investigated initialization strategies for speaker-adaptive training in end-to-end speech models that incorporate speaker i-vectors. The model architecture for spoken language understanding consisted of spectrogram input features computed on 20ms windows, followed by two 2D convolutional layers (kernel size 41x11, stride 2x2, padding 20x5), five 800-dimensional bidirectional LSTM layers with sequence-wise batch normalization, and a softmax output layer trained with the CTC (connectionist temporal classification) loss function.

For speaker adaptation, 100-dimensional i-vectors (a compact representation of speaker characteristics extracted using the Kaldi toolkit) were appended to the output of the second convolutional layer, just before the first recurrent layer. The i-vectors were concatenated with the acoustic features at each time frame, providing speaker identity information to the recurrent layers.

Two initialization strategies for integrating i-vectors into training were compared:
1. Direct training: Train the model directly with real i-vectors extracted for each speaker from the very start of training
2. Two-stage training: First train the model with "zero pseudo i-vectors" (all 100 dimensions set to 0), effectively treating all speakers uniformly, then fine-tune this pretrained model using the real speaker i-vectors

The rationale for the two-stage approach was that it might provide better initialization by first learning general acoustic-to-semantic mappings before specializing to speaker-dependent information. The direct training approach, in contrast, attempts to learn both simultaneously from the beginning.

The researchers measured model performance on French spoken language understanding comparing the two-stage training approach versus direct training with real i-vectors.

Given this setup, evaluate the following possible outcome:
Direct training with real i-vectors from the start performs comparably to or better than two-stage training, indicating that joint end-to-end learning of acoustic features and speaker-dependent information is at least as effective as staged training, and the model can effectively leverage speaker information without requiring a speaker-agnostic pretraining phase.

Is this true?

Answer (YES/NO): NO